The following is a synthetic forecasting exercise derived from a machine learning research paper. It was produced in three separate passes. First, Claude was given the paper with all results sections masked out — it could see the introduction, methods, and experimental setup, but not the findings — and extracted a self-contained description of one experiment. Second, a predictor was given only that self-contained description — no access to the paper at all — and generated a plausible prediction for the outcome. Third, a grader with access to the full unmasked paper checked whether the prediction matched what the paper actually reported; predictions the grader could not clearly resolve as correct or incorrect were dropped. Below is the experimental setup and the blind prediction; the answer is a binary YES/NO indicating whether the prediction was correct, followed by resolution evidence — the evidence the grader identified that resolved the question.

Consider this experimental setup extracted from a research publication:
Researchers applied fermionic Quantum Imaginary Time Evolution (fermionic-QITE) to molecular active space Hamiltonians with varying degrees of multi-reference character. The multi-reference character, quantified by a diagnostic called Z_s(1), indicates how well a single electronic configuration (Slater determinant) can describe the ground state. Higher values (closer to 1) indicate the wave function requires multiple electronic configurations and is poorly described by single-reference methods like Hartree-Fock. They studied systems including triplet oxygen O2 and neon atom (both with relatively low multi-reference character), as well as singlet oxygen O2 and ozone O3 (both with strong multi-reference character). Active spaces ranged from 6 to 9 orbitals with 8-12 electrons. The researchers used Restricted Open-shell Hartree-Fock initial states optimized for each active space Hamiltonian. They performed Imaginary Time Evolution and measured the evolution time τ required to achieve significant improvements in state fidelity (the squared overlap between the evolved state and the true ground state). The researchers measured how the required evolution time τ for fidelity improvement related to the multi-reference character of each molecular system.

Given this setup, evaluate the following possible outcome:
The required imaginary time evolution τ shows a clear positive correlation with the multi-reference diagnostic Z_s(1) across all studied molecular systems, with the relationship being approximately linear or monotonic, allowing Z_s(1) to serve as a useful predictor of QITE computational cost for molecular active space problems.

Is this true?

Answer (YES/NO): NO